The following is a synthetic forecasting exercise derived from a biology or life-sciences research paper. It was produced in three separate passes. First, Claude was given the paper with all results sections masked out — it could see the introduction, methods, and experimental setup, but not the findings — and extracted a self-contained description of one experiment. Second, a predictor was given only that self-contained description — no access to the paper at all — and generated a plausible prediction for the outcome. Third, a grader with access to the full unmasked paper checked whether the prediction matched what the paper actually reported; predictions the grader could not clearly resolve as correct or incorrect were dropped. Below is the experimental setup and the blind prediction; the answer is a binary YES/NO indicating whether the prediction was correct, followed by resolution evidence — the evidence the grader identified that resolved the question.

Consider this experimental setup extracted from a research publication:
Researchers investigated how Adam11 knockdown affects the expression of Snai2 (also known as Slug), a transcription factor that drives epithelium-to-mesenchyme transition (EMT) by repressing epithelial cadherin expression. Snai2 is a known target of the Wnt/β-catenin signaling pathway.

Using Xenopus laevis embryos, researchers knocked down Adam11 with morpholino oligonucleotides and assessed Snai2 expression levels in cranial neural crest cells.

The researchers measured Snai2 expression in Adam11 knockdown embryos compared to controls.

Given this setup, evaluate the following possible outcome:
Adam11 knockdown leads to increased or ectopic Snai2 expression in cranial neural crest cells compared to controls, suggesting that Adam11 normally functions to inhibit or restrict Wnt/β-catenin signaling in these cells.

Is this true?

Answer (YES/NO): YES